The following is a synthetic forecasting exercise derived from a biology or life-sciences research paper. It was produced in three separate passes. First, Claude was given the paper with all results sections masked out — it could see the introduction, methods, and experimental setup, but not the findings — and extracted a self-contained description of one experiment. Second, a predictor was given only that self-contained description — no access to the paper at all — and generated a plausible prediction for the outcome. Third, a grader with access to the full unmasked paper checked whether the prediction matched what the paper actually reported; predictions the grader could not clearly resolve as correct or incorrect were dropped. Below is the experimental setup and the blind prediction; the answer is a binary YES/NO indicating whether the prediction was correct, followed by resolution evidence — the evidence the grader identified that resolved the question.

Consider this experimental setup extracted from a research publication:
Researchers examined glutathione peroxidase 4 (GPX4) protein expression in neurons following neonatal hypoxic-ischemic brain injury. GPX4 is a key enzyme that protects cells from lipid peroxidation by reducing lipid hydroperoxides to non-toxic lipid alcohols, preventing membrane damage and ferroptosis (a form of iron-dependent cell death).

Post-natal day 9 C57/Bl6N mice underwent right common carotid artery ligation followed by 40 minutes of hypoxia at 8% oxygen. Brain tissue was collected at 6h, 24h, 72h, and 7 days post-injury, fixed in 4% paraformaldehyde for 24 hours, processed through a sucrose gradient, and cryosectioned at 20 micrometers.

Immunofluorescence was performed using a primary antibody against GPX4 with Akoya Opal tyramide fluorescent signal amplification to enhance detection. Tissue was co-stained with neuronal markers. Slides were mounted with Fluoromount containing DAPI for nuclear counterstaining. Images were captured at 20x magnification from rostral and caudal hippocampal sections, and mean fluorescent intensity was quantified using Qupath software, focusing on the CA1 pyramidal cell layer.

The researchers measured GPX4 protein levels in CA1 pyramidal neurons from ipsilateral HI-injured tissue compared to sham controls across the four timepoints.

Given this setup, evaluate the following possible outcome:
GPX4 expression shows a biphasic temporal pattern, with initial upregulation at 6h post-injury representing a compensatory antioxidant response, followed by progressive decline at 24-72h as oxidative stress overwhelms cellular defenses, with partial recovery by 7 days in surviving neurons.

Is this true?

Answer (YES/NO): NO